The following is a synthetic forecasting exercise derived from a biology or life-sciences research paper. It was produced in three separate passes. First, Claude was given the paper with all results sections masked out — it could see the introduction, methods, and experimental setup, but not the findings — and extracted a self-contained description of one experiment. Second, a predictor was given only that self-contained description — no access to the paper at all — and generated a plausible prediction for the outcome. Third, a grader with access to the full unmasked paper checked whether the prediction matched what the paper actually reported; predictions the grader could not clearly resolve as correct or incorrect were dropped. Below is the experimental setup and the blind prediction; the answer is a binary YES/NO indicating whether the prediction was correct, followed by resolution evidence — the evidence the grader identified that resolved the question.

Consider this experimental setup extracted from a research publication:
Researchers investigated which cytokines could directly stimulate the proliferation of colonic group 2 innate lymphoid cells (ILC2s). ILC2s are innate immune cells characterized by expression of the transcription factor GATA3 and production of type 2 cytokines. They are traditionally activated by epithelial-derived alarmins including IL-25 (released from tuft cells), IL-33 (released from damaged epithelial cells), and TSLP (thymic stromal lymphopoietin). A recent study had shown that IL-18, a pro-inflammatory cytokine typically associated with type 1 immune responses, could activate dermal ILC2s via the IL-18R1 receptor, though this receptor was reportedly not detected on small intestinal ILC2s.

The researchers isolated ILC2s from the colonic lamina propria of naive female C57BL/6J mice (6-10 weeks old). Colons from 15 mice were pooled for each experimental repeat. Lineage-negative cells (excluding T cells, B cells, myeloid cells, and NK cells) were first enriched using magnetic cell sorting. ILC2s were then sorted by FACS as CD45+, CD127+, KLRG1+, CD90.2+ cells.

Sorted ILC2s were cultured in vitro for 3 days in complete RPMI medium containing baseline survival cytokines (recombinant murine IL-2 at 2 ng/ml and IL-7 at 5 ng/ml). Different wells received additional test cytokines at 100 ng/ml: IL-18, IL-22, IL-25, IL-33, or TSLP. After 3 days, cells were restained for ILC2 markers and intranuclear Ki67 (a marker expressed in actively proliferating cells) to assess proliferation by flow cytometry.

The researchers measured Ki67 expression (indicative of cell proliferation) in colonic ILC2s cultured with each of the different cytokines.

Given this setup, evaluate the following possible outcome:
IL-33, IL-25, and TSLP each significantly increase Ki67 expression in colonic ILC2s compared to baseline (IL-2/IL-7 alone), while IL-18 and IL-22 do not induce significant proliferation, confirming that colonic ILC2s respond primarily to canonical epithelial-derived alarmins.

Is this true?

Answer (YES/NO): NO